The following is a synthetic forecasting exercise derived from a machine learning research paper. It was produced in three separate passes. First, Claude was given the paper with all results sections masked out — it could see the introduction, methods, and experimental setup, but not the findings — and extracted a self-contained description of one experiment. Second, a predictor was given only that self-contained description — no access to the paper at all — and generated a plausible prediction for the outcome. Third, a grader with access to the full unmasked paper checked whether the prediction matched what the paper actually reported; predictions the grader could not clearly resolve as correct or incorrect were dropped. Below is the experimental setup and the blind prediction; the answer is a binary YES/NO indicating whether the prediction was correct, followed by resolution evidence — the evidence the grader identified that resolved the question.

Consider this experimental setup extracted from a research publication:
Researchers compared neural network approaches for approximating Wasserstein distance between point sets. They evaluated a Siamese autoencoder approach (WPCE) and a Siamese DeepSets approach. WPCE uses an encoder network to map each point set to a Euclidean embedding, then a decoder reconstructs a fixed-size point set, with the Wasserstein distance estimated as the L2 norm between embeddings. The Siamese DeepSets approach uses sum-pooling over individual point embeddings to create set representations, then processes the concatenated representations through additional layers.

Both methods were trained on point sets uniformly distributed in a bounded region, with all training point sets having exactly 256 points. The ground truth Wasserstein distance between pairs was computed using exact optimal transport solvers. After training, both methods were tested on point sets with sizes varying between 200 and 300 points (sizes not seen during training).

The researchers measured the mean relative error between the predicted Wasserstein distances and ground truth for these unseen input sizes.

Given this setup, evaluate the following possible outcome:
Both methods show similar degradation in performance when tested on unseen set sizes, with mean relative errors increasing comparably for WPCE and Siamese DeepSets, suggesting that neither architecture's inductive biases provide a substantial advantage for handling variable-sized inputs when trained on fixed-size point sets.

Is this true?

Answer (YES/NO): NO